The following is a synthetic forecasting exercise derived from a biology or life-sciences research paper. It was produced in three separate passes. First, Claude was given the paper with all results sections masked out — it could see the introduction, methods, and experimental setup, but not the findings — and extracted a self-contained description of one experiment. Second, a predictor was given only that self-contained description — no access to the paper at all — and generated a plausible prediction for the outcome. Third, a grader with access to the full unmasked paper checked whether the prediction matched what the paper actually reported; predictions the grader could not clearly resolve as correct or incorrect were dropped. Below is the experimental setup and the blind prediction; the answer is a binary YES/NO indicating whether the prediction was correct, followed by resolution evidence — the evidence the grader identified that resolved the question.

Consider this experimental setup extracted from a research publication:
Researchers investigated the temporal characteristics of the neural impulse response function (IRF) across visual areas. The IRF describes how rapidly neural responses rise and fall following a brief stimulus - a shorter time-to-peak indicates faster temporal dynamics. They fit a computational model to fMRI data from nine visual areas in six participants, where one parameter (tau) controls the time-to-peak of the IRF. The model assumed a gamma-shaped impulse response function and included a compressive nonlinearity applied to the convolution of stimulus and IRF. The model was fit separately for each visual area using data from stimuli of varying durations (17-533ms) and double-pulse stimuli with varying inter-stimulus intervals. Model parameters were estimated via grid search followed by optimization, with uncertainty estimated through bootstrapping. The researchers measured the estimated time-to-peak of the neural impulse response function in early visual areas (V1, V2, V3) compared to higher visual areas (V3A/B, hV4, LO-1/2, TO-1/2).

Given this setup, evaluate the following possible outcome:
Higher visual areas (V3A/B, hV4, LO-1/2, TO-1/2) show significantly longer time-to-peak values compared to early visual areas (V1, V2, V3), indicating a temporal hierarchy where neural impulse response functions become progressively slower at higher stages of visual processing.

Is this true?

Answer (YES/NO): NO